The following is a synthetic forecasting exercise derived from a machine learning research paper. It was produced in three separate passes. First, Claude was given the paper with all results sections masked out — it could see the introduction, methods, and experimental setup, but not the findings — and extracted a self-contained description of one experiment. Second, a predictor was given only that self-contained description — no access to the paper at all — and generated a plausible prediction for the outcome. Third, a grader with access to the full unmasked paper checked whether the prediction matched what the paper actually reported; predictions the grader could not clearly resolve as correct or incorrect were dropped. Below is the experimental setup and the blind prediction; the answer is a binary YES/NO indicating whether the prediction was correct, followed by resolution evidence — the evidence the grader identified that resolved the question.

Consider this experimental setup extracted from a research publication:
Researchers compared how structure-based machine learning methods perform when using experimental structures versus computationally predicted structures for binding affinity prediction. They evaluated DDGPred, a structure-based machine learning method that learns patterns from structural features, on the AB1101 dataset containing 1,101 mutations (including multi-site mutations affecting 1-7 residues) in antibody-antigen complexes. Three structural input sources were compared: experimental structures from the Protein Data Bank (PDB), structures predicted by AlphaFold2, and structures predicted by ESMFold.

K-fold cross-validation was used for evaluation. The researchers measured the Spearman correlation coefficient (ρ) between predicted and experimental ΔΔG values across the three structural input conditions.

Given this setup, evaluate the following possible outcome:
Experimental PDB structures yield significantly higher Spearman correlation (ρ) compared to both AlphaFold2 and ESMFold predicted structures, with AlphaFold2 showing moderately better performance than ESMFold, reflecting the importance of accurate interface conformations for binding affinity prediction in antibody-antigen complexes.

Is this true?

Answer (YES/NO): NO